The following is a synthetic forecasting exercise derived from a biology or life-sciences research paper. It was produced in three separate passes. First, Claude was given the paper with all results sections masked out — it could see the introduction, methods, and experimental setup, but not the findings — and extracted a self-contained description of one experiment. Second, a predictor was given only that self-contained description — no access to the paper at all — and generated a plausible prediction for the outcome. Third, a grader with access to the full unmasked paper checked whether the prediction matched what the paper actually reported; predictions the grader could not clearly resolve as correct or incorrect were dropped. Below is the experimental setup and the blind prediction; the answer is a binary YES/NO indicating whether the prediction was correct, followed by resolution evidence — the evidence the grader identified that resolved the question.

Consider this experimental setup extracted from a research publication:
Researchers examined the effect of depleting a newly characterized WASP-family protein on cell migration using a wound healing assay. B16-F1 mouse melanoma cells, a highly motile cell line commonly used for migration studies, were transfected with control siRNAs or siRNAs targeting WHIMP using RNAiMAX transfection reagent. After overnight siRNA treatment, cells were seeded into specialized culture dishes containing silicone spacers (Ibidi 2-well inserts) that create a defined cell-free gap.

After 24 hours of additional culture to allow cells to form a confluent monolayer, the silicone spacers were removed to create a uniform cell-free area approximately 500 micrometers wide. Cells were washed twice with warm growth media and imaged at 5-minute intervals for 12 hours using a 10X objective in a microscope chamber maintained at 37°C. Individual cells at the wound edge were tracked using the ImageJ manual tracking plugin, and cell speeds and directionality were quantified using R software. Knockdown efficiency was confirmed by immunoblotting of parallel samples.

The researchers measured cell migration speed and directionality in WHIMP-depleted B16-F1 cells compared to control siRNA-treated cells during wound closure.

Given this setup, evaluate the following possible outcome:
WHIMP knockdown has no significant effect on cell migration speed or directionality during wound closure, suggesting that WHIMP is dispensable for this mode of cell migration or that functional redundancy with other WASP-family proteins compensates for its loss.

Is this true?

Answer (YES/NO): NO